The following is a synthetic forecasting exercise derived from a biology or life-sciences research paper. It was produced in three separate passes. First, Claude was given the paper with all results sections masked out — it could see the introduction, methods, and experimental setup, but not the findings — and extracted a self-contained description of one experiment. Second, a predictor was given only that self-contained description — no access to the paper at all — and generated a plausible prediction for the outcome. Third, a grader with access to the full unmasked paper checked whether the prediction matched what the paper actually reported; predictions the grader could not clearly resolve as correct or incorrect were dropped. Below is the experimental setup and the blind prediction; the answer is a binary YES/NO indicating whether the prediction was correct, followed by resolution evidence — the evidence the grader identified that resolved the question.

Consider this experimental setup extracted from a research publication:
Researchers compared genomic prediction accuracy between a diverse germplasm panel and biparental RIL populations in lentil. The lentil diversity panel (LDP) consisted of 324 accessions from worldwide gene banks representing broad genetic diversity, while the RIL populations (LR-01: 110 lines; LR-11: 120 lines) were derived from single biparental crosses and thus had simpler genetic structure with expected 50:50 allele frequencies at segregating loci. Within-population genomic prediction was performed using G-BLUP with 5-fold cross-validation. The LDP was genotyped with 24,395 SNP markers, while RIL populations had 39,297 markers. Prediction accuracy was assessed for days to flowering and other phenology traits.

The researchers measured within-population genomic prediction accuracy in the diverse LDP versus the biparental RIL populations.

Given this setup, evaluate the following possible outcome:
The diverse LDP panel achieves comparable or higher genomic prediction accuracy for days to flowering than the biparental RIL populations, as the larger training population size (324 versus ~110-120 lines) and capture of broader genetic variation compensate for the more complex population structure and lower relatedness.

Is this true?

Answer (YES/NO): YES